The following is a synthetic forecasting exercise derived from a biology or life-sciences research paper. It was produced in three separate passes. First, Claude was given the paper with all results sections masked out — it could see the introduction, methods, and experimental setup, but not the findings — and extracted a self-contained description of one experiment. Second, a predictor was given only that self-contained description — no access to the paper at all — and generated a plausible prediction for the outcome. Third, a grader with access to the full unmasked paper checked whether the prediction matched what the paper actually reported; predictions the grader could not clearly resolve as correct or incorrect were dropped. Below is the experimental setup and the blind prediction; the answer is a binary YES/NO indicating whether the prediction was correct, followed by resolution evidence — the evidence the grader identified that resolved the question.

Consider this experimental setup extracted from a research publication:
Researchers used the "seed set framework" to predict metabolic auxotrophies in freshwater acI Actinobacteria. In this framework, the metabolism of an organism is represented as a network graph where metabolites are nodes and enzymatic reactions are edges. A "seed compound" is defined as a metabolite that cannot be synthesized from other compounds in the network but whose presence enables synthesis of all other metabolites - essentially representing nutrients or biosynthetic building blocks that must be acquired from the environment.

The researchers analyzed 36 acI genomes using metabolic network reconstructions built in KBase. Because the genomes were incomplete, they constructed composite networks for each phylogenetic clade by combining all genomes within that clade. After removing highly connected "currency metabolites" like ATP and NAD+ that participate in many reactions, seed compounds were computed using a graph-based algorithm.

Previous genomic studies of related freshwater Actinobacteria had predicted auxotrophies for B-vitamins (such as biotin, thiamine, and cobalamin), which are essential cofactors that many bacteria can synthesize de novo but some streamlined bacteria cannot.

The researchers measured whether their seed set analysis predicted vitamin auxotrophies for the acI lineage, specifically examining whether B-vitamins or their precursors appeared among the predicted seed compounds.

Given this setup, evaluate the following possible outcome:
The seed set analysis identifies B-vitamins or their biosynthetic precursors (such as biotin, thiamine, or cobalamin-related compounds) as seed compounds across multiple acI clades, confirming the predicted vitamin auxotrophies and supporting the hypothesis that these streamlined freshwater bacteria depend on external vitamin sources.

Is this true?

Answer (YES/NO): YES